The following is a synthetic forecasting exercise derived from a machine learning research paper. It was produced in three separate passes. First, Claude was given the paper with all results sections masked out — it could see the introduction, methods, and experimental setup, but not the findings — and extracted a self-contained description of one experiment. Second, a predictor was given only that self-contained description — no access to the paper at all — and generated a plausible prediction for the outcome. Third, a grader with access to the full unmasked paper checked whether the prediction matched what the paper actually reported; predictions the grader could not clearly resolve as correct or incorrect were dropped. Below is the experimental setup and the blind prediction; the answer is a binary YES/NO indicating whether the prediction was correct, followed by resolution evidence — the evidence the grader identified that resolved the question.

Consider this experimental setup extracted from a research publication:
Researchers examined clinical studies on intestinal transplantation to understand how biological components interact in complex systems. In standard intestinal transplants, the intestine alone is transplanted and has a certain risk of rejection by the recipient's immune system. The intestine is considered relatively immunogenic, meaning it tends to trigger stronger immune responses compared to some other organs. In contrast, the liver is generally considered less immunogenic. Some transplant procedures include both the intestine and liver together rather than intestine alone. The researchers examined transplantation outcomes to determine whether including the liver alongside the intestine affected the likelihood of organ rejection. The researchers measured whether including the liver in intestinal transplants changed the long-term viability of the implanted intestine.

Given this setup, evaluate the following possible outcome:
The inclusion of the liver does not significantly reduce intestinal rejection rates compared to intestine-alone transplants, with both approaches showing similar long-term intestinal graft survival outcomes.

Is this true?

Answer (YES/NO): NO